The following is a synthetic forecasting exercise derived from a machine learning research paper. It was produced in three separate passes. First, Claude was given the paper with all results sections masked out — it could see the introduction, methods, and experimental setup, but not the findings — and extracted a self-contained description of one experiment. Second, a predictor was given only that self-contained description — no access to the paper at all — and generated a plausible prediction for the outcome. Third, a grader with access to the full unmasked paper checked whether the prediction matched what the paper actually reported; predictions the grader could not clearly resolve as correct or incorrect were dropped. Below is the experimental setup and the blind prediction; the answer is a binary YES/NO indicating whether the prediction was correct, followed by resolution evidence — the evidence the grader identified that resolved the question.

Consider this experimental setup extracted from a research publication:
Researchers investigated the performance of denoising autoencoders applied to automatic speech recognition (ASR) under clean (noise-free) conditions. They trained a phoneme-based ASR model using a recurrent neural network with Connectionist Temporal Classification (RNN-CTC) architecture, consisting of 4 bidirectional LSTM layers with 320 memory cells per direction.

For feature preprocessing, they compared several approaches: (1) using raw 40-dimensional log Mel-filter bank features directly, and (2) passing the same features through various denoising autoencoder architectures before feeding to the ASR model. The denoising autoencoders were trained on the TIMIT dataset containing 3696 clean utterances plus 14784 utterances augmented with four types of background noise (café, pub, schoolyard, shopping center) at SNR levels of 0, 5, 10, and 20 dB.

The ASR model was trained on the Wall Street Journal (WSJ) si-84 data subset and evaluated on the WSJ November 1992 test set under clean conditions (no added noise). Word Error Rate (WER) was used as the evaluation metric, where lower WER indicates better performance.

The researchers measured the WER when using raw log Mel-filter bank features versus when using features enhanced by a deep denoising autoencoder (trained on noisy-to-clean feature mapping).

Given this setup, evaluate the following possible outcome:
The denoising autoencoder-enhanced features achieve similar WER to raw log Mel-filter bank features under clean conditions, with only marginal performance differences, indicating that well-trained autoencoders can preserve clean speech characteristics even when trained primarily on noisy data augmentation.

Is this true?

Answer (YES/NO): NO